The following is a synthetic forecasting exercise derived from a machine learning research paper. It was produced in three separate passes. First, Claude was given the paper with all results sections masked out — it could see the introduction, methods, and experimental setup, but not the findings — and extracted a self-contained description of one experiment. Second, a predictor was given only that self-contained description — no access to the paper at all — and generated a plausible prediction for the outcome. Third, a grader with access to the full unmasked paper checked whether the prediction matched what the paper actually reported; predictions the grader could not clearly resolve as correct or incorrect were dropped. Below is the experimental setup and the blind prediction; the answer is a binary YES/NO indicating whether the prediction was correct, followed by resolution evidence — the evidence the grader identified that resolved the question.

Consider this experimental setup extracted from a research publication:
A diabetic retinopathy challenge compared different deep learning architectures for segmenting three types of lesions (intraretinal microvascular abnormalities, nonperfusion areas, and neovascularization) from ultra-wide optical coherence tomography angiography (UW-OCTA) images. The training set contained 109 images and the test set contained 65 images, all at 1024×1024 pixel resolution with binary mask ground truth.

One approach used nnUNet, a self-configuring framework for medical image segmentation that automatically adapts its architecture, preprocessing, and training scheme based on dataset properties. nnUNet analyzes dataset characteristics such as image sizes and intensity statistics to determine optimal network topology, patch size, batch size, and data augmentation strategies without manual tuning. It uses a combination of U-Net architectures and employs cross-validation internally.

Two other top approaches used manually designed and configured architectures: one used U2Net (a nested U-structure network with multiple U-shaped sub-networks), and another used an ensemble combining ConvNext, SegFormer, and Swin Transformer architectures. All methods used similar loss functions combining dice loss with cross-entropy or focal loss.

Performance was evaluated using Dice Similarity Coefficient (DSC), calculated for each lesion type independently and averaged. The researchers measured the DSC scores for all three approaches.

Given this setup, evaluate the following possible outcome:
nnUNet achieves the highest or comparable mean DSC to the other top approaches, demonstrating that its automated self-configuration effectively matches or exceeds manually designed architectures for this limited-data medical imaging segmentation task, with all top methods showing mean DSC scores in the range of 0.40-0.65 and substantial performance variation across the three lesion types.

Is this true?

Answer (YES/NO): NO